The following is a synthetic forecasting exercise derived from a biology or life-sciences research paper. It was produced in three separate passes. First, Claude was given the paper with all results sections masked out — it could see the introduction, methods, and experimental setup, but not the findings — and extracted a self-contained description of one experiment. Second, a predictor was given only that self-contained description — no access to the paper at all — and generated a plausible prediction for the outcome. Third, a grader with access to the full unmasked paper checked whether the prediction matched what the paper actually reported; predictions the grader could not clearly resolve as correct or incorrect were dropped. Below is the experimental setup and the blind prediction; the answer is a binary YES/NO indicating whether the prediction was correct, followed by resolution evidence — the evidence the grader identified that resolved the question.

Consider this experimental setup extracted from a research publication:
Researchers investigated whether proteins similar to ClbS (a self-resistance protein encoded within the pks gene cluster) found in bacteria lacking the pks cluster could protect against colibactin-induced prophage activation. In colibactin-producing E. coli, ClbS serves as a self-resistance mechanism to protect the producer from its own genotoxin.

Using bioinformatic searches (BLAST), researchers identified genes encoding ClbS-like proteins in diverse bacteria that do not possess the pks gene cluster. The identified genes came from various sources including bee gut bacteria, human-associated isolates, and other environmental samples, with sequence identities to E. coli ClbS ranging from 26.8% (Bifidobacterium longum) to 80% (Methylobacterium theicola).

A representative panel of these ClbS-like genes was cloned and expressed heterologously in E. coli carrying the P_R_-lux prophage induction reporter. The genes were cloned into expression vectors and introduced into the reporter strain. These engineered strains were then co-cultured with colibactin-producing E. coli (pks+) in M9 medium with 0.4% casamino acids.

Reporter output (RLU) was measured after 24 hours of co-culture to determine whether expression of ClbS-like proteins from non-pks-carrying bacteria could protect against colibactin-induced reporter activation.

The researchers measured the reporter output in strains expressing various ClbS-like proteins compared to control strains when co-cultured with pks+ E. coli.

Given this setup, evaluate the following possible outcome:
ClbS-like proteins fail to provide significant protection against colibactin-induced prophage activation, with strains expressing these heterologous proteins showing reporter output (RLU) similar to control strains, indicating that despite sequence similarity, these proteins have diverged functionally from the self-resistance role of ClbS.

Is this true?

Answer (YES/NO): NO